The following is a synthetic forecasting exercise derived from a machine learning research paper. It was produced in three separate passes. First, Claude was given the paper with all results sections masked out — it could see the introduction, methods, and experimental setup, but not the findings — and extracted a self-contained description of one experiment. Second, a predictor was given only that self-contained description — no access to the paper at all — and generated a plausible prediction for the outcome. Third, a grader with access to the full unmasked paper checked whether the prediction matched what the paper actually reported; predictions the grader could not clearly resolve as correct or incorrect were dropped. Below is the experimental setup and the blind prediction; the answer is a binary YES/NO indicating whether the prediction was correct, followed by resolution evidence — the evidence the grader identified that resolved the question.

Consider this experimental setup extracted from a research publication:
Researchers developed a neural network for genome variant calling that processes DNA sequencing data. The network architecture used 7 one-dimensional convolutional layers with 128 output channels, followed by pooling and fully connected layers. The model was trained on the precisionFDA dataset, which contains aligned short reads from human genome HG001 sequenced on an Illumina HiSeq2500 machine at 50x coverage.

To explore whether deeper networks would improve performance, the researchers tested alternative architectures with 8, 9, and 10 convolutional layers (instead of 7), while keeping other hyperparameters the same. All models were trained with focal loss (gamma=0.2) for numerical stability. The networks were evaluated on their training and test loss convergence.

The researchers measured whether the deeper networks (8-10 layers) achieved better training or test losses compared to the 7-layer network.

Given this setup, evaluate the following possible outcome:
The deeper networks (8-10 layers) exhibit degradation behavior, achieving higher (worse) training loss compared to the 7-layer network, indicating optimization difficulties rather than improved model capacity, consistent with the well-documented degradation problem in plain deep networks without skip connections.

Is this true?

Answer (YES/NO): NO